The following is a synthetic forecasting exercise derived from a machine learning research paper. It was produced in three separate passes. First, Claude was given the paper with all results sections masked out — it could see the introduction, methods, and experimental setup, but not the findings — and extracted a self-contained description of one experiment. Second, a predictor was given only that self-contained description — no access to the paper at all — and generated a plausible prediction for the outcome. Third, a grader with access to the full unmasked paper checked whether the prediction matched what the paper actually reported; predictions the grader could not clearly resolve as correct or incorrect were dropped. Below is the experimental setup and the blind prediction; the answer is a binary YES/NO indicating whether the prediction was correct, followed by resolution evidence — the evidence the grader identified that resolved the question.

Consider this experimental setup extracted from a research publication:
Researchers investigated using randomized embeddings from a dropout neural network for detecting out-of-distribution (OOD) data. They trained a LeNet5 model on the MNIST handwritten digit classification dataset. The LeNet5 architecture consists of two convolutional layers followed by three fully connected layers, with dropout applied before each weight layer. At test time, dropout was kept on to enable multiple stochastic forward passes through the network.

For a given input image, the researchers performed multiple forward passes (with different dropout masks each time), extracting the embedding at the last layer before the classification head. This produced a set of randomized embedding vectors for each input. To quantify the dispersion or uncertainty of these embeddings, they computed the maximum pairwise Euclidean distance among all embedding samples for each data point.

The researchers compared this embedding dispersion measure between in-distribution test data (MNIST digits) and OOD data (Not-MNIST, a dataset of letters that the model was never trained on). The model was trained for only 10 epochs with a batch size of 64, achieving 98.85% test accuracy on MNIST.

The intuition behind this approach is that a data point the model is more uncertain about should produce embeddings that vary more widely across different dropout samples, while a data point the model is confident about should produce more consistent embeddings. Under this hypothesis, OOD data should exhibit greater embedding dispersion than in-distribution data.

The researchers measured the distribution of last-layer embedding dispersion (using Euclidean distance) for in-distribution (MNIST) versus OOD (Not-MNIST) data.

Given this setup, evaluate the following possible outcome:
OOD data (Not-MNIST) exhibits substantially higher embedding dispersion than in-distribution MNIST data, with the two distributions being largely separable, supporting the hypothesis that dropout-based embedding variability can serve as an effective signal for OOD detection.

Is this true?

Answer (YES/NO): NO